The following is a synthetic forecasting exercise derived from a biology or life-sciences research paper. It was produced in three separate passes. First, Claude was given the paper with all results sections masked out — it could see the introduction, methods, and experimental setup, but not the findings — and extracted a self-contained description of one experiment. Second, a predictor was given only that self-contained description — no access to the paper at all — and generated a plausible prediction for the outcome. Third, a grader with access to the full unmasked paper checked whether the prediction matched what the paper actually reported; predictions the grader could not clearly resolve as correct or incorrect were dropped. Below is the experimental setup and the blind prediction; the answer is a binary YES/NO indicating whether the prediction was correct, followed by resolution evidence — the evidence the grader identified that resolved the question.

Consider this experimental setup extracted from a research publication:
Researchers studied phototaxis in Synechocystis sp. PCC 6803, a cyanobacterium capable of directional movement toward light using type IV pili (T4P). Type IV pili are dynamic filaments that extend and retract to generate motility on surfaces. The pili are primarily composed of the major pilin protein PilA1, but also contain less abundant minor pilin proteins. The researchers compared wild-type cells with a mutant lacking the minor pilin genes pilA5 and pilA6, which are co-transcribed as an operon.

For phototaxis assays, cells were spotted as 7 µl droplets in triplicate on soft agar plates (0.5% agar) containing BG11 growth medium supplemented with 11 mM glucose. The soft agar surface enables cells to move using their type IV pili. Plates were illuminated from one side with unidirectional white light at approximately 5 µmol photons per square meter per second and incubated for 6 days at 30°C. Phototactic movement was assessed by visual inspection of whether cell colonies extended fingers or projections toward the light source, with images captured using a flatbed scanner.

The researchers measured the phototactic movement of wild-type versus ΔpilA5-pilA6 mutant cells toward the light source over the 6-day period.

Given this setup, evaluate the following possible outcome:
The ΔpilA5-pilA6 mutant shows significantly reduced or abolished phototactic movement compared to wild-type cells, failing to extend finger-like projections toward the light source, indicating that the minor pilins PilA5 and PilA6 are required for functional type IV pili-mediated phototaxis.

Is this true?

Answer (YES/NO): NO